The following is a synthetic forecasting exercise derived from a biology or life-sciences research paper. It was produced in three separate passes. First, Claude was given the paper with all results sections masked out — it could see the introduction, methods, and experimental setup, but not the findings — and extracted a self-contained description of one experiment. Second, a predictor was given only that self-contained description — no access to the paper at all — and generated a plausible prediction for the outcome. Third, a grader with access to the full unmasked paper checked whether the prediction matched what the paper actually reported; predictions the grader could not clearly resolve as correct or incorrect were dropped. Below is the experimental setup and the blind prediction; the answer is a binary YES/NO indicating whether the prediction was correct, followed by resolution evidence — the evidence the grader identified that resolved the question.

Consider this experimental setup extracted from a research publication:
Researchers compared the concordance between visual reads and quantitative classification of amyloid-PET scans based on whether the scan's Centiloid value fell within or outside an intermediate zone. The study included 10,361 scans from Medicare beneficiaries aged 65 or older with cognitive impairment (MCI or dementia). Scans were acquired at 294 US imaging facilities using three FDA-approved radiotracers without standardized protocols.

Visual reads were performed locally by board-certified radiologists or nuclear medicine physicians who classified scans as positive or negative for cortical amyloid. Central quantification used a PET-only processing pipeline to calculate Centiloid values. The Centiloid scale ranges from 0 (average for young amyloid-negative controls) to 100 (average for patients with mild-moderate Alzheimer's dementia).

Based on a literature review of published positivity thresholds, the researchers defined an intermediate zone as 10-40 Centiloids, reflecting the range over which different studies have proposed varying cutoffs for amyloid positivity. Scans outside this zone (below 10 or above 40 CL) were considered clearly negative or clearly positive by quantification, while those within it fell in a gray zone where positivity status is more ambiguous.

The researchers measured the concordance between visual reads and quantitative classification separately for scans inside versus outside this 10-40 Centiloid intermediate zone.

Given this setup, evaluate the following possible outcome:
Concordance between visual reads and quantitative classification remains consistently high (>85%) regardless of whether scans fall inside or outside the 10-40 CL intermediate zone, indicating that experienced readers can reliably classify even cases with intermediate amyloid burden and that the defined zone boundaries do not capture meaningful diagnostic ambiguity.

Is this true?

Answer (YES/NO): NO